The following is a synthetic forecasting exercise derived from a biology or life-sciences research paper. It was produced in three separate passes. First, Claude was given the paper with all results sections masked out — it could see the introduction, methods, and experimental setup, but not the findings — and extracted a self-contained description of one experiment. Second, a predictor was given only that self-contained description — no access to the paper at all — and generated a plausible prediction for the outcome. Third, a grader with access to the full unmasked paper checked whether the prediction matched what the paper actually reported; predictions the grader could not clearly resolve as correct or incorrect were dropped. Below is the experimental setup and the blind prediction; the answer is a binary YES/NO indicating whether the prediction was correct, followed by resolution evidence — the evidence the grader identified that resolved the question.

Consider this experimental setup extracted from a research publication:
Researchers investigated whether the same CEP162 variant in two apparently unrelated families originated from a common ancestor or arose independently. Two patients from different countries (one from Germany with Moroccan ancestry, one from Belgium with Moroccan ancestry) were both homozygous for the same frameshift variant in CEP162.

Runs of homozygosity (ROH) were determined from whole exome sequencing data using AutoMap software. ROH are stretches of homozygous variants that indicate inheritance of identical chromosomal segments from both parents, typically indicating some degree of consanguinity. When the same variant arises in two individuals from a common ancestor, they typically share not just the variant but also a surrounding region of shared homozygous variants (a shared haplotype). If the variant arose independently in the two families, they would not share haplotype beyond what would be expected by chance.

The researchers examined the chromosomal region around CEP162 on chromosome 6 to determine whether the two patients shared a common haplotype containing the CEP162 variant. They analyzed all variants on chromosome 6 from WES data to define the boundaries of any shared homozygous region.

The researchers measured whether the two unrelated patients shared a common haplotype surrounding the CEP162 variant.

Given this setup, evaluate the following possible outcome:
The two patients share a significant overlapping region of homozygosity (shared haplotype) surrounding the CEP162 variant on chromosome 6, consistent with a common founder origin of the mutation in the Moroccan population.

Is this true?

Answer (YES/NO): YES